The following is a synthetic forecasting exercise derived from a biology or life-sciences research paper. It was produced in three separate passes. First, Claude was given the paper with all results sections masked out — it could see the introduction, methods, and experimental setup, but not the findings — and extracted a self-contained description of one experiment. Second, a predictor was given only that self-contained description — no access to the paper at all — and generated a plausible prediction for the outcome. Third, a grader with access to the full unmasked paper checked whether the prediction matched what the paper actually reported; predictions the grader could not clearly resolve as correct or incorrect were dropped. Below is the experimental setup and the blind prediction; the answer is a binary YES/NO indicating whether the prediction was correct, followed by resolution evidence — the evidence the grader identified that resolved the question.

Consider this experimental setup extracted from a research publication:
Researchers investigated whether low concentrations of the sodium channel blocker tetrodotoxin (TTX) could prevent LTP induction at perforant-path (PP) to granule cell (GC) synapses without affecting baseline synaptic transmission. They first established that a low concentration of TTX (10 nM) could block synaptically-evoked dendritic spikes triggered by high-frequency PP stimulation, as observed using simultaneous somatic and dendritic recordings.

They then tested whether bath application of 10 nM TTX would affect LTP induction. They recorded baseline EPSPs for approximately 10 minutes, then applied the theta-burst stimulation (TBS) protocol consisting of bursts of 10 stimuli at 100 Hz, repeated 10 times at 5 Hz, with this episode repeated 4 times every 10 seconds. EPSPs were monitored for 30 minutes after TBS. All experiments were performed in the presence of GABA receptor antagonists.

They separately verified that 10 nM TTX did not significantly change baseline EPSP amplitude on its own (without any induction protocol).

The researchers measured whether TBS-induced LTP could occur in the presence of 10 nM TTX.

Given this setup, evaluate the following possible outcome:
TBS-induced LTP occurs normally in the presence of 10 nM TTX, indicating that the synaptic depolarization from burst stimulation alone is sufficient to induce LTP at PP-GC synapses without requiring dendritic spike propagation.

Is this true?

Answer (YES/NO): NO